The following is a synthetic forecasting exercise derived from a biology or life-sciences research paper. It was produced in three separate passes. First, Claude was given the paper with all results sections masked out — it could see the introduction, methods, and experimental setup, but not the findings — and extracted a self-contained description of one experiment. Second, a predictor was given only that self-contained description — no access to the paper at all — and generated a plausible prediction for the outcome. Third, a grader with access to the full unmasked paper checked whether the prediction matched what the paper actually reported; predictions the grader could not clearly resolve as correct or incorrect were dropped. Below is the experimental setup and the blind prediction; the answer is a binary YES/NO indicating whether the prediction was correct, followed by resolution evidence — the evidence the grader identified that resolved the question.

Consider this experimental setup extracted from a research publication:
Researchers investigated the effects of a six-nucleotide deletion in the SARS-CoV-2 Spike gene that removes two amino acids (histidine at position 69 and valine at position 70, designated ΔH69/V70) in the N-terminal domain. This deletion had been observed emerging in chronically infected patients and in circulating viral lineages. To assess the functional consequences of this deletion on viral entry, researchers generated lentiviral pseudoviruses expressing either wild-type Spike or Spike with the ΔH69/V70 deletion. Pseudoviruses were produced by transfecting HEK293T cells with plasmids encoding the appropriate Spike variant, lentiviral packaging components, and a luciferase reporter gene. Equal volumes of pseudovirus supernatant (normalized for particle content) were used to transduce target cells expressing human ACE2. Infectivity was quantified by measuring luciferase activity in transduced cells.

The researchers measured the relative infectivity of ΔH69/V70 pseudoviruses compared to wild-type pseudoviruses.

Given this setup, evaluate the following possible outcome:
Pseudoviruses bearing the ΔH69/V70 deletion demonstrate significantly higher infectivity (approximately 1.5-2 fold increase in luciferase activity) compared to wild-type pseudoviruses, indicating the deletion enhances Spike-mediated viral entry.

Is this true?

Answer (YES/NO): YES